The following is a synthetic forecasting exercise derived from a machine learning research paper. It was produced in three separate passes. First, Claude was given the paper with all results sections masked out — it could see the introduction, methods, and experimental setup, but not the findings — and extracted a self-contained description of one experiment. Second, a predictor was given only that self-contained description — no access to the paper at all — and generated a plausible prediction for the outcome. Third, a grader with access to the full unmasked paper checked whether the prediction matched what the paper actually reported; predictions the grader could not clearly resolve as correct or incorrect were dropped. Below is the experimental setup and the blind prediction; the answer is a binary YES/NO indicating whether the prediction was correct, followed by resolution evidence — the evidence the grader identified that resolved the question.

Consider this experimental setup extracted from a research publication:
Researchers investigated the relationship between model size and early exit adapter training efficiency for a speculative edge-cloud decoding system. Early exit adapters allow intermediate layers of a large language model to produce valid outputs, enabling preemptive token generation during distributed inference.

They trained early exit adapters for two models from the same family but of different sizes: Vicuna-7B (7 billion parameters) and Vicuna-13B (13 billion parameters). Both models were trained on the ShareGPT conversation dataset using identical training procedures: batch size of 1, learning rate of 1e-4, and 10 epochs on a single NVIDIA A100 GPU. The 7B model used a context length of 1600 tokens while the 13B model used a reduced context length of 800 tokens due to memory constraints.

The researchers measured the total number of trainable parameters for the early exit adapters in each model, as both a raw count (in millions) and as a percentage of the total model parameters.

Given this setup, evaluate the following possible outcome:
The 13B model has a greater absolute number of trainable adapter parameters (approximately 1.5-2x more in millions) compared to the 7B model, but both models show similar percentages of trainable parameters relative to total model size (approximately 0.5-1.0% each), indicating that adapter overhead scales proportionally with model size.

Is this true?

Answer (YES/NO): NO